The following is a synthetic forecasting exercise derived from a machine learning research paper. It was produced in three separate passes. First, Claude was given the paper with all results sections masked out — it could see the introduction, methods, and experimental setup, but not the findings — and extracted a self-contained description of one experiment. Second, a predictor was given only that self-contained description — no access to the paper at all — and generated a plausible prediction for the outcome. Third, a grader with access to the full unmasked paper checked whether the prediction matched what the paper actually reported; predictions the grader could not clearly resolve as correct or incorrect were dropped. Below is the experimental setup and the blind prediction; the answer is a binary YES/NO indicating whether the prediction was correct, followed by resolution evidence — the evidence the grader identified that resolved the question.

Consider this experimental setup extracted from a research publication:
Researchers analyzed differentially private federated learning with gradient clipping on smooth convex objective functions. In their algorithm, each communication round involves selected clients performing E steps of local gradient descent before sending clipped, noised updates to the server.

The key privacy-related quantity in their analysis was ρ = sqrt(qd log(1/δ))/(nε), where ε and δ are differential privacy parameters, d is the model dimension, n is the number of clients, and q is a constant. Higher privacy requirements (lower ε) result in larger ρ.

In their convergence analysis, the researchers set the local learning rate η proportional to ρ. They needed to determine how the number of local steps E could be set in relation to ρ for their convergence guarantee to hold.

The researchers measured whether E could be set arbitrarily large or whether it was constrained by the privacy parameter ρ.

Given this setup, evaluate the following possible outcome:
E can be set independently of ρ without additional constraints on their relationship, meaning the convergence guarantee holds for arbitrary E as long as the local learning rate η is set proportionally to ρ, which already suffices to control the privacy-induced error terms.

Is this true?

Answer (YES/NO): NO